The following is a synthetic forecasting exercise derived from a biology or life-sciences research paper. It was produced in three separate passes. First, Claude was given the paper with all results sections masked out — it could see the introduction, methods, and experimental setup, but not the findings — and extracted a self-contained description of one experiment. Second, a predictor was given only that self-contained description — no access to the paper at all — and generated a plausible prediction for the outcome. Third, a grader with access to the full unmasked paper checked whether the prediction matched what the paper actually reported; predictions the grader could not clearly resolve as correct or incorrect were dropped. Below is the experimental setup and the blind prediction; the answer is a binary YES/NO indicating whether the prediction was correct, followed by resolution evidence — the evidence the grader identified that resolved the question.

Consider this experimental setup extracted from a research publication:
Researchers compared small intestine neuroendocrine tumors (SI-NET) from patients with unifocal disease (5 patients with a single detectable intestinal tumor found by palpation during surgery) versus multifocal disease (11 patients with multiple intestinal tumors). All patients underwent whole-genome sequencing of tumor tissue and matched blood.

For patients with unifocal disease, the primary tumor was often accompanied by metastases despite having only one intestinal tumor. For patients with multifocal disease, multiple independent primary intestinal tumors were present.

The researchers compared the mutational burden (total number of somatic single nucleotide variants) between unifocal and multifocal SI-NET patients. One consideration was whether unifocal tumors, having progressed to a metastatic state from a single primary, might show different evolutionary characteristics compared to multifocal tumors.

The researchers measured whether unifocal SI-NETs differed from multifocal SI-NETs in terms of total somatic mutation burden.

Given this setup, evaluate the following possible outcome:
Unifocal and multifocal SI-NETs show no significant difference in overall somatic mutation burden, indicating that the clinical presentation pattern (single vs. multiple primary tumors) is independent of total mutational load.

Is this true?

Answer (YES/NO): NO